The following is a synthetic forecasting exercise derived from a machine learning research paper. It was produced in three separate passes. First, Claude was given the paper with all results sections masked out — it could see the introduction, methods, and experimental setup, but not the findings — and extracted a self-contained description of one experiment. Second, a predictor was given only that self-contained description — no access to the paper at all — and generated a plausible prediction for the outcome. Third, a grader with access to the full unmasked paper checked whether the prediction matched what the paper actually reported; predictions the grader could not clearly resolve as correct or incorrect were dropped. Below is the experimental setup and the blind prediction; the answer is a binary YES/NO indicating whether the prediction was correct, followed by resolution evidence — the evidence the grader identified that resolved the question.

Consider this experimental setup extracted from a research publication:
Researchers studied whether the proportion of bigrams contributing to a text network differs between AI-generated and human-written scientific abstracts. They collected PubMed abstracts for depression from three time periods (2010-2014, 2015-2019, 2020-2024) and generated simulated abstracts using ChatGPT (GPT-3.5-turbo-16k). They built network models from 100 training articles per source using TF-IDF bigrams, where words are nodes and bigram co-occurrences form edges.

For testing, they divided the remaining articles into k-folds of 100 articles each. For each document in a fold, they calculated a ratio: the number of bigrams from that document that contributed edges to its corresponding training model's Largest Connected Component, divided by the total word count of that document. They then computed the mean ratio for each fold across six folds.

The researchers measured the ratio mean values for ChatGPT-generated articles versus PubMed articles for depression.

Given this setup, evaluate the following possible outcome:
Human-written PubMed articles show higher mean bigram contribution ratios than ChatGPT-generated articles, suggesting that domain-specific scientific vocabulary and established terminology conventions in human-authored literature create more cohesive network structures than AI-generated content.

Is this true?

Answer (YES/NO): NO